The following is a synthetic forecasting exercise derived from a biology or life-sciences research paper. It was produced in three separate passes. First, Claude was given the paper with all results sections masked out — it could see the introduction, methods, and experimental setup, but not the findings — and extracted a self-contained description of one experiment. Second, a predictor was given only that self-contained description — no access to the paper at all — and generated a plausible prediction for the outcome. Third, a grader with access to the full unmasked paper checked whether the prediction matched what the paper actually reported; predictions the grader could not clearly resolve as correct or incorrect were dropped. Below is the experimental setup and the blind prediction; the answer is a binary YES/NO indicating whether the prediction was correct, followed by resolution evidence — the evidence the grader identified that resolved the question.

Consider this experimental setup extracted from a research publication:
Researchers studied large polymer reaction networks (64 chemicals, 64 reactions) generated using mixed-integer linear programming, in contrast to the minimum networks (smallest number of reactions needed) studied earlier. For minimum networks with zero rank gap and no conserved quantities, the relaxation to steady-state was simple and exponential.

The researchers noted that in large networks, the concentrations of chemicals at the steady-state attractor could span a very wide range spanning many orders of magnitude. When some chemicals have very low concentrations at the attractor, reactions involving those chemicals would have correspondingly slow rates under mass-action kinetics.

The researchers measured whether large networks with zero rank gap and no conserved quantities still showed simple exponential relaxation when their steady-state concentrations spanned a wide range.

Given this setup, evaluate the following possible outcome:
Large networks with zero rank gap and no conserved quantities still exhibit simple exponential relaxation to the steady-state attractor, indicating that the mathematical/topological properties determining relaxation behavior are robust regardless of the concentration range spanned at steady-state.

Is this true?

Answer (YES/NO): NO